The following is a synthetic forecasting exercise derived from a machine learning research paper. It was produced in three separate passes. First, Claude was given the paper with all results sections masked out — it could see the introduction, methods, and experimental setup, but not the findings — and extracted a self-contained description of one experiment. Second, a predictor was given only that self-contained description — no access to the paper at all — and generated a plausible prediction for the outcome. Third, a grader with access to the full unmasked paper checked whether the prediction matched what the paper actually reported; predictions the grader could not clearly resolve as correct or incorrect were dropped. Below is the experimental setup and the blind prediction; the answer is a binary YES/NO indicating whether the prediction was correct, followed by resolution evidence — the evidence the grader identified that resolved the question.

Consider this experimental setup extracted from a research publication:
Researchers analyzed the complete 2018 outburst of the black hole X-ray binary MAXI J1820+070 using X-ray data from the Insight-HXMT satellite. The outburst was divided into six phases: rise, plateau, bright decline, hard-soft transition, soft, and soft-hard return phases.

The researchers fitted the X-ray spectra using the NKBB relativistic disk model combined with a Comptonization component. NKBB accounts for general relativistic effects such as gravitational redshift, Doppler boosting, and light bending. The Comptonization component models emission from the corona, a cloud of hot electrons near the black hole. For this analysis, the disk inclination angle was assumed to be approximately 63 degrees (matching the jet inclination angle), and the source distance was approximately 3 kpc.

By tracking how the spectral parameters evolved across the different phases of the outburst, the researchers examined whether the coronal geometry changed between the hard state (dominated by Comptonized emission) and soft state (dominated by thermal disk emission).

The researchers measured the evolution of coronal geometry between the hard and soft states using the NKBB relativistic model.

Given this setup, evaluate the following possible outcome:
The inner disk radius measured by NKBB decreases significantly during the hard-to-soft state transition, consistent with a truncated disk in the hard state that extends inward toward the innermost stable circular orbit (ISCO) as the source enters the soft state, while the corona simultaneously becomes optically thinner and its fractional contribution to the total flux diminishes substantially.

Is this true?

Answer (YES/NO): NO